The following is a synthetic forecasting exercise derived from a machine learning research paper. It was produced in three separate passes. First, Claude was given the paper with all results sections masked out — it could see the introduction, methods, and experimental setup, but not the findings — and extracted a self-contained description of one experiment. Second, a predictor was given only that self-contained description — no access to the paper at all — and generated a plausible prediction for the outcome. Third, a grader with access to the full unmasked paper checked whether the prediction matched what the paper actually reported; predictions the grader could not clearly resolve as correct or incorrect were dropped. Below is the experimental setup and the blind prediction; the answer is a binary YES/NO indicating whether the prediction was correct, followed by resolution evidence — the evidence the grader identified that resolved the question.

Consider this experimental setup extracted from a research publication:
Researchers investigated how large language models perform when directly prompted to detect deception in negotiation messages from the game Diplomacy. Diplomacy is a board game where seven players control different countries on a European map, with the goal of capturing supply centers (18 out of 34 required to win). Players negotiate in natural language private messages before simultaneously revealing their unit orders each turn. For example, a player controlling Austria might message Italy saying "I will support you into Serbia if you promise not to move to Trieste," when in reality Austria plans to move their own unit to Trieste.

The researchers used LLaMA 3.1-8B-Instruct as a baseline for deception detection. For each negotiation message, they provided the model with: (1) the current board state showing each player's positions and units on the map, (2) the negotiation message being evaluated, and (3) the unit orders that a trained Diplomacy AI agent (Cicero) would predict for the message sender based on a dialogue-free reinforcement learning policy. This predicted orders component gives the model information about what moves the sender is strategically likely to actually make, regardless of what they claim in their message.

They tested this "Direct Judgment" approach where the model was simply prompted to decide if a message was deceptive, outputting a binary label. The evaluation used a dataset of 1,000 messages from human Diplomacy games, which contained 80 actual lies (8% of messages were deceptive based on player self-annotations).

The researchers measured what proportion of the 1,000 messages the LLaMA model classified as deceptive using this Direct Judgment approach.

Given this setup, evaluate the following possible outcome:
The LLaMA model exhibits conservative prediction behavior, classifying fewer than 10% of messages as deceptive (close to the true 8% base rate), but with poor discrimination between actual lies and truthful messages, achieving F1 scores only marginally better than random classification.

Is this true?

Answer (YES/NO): NO